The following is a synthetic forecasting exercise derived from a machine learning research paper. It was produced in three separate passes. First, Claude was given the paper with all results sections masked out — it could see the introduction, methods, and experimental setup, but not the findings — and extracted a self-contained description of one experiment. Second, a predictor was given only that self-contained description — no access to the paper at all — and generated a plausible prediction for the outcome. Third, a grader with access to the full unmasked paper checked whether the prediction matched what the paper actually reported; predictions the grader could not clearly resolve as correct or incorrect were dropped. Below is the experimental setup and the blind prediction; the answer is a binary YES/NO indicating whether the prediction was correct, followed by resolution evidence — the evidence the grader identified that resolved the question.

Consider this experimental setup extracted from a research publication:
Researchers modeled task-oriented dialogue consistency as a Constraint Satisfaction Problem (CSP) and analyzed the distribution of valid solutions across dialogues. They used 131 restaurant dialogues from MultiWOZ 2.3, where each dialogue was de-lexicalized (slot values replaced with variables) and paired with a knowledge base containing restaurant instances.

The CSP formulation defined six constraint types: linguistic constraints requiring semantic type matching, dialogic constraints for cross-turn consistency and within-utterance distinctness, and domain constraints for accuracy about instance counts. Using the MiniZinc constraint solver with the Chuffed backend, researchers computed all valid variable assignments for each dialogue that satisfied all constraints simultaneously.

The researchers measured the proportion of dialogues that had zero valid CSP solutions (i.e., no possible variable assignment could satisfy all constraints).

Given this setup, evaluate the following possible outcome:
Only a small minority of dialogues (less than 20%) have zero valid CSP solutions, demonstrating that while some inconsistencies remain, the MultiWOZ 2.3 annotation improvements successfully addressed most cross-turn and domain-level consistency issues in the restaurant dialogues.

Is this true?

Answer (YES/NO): NO